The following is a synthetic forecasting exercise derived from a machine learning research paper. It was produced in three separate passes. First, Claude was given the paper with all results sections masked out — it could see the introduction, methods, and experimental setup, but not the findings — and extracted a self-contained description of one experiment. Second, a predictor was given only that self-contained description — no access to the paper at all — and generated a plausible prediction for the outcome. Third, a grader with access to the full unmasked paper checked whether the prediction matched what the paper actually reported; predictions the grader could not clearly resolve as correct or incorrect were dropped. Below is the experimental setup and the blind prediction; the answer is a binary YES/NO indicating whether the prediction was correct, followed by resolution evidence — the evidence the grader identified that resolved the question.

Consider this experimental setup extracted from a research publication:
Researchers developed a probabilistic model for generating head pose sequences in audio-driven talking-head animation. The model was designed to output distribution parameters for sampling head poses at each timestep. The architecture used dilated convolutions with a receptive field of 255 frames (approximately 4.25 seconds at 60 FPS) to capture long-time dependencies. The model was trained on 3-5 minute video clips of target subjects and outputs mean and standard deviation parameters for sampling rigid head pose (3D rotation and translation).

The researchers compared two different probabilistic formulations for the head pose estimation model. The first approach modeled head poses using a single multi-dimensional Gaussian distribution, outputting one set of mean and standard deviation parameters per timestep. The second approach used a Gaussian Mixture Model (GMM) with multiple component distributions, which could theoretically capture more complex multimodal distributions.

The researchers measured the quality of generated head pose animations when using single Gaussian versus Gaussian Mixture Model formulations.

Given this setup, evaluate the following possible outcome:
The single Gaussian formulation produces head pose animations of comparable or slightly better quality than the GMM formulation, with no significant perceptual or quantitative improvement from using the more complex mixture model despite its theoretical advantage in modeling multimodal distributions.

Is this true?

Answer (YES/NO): YES